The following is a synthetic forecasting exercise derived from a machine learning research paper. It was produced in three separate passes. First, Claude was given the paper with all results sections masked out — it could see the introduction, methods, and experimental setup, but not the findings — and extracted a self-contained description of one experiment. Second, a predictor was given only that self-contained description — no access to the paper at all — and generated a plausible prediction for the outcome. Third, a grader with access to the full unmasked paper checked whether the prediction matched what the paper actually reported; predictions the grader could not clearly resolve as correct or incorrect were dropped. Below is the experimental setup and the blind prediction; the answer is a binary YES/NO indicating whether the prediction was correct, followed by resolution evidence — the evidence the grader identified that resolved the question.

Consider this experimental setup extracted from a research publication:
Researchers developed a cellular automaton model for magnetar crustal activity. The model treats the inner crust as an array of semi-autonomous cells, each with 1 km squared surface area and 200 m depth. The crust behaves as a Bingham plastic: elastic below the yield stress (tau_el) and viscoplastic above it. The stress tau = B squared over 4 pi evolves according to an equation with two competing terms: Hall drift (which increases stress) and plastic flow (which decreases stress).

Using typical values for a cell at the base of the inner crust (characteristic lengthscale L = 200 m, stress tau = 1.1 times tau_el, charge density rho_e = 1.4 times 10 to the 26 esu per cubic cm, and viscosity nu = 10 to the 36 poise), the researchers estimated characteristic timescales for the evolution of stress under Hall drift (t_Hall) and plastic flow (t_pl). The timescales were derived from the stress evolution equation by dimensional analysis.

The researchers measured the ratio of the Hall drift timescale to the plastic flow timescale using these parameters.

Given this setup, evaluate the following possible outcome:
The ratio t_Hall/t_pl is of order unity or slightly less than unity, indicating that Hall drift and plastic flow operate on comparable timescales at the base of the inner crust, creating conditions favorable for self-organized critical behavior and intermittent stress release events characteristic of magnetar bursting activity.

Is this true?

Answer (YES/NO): NO